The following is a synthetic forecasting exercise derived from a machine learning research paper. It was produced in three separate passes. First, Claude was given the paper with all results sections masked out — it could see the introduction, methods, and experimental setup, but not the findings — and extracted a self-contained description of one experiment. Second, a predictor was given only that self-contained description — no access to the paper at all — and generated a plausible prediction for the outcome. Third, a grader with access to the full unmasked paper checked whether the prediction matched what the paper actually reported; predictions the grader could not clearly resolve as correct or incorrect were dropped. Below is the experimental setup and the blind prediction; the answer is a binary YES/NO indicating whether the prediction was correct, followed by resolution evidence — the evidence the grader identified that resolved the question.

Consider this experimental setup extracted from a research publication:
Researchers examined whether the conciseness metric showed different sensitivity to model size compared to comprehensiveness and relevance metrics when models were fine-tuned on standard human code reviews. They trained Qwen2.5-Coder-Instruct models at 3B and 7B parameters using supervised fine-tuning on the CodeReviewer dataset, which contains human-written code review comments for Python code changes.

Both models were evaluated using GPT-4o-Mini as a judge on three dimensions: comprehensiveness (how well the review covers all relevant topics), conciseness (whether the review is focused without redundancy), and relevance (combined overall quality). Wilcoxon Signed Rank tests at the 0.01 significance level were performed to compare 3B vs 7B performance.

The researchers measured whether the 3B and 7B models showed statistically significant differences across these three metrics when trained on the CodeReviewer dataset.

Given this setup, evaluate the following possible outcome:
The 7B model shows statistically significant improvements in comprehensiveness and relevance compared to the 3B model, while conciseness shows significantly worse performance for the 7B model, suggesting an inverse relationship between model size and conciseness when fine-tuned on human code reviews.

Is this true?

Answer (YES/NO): NO